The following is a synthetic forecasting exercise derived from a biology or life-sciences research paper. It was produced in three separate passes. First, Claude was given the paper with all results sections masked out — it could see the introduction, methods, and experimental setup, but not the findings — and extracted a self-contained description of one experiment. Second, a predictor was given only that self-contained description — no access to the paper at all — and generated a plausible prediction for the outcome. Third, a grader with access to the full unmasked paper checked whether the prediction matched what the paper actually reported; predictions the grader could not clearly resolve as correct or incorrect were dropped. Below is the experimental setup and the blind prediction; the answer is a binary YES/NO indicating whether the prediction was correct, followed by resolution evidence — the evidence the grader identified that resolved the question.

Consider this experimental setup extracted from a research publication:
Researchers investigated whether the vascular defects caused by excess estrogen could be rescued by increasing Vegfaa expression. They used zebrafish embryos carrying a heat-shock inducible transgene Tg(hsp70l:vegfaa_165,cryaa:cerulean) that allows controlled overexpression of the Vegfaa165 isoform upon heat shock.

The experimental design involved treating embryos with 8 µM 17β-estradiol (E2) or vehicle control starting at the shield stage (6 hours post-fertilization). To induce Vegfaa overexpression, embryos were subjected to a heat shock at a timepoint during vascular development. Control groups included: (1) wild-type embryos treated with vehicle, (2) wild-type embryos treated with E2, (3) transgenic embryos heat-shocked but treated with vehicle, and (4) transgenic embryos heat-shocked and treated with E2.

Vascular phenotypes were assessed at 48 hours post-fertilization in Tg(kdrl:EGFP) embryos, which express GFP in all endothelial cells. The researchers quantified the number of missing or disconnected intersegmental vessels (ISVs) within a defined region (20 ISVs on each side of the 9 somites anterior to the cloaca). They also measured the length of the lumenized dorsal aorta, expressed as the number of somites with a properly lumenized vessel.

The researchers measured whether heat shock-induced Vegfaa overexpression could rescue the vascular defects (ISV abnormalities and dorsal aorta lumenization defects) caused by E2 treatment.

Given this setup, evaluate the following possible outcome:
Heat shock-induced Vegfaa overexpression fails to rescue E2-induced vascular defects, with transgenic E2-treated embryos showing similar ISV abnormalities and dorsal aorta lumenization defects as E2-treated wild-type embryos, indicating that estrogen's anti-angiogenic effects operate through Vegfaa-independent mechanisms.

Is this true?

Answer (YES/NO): NO